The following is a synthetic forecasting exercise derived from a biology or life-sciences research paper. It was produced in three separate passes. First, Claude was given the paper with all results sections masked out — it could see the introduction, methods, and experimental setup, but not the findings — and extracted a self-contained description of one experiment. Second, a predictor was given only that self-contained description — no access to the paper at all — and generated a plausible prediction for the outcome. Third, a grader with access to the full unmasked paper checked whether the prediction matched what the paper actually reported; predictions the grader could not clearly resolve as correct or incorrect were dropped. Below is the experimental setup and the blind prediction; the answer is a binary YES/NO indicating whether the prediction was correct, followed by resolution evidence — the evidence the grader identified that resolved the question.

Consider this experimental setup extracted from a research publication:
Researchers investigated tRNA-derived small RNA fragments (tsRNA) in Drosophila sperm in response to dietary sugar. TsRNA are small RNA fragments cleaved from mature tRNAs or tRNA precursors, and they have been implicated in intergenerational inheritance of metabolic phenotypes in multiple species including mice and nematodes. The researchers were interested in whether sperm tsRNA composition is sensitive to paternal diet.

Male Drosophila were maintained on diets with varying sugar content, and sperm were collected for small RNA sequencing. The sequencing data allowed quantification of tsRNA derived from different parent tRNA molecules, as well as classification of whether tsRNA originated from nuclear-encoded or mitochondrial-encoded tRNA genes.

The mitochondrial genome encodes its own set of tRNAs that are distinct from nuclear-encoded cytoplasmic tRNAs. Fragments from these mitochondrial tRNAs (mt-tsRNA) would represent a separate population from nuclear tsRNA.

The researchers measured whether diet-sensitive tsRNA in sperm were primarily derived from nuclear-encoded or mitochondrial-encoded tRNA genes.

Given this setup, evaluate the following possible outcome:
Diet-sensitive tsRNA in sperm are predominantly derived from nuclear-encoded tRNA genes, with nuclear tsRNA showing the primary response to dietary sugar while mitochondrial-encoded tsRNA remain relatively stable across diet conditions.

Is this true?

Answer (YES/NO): NO